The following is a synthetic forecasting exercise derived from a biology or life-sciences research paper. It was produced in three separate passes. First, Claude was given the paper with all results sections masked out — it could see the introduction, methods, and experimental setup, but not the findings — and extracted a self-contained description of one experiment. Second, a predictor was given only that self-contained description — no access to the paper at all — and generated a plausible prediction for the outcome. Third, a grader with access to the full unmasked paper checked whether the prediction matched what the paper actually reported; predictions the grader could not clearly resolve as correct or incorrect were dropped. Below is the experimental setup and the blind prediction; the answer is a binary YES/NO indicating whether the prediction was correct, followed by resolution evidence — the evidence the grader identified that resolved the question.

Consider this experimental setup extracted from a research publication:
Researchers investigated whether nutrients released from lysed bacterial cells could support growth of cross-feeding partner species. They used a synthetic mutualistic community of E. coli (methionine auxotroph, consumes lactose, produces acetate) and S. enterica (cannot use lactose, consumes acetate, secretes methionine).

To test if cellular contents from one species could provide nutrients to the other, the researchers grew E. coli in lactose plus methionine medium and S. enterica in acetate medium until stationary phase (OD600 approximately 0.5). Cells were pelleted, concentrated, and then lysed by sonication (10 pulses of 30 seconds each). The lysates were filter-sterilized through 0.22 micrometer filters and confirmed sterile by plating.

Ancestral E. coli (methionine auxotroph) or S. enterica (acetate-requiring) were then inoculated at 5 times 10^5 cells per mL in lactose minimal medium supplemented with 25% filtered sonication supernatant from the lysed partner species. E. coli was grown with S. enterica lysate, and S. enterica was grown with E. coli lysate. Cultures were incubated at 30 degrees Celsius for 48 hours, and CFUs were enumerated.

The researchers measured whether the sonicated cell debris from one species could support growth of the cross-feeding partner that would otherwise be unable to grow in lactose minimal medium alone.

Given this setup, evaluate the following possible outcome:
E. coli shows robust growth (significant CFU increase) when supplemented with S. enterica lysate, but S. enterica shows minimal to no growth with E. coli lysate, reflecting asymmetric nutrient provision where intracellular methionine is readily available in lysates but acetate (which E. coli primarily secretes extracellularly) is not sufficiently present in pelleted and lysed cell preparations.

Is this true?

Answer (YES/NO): NO